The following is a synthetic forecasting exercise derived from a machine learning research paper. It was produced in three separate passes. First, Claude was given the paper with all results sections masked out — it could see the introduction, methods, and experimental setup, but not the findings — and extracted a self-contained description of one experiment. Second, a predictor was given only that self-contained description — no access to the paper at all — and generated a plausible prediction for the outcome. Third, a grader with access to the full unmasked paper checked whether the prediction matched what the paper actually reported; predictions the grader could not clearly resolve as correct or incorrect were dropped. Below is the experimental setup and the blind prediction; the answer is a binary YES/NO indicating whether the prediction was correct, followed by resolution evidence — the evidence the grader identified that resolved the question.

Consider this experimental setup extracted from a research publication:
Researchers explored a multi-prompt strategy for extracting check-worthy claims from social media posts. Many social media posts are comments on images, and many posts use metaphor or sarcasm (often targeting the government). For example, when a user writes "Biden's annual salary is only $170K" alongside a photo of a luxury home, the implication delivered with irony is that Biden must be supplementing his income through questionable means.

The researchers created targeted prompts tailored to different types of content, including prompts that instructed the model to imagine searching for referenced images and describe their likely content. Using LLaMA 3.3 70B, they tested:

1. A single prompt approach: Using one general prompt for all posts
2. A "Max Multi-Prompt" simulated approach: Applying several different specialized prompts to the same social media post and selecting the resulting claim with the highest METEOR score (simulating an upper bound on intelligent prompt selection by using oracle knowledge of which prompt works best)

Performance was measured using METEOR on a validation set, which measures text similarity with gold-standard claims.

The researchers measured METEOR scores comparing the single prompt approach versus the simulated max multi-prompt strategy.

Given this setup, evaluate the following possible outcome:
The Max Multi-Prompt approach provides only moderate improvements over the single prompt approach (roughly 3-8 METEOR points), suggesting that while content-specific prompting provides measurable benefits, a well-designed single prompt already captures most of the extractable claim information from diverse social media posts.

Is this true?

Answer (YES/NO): YES